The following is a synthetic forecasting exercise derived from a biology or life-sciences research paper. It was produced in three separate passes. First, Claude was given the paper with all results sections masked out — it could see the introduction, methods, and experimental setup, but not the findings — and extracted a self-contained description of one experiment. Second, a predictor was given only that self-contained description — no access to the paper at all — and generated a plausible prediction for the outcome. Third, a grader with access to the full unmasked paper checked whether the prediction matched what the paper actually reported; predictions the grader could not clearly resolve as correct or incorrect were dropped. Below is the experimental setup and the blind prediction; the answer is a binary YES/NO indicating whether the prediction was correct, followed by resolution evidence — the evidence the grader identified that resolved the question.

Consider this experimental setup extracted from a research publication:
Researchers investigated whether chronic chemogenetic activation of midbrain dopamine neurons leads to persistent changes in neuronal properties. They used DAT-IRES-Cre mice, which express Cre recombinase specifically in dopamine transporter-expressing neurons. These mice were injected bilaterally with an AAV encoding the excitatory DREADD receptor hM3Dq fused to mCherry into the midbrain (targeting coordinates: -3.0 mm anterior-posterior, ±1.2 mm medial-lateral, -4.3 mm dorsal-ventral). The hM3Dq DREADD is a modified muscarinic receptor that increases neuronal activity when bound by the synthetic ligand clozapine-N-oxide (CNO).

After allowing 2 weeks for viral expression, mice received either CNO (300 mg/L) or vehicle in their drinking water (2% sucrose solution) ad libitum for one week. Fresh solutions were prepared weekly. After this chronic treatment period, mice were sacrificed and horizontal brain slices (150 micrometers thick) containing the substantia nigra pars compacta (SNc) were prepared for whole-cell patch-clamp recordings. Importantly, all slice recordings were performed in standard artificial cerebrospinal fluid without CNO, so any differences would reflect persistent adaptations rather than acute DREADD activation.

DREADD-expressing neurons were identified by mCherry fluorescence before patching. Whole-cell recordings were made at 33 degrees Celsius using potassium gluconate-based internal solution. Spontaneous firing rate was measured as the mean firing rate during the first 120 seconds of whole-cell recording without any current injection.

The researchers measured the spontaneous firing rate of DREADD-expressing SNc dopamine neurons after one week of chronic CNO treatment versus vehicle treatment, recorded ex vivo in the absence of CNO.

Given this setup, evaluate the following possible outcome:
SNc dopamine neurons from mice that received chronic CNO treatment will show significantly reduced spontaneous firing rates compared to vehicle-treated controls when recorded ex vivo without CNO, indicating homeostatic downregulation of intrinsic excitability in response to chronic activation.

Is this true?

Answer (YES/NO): NO